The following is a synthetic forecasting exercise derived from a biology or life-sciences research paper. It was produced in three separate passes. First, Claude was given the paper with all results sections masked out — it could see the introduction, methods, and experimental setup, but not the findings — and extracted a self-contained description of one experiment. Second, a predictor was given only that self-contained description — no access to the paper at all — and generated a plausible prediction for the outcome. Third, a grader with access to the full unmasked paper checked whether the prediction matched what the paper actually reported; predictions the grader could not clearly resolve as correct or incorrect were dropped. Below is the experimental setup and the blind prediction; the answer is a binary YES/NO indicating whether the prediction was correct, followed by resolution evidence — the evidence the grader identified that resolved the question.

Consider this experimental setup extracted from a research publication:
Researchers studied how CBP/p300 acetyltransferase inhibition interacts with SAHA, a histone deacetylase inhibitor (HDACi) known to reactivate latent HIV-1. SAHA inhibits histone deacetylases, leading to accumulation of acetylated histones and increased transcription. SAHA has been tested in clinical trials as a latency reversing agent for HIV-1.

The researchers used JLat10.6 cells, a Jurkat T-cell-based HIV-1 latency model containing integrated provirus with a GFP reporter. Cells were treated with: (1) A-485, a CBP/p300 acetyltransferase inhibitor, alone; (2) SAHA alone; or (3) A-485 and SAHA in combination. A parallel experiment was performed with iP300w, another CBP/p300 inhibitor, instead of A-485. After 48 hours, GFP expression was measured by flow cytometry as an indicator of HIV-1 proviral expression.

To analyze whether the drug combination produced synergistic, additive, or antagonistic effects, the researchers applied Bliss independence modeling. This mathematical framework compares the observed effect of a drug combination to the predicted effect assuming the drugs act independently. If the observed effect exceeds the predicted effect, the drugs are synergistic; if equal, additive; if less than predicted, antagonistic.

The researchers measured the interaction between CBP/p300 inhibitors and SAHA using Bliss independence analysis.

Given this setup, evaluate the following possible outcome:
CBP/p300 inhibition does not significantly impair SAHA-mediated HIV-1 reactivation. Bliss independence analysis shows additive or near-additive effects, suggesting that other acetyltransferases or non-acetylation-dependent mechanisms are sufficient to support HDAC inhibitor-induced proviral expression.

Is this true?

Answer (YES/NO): NO